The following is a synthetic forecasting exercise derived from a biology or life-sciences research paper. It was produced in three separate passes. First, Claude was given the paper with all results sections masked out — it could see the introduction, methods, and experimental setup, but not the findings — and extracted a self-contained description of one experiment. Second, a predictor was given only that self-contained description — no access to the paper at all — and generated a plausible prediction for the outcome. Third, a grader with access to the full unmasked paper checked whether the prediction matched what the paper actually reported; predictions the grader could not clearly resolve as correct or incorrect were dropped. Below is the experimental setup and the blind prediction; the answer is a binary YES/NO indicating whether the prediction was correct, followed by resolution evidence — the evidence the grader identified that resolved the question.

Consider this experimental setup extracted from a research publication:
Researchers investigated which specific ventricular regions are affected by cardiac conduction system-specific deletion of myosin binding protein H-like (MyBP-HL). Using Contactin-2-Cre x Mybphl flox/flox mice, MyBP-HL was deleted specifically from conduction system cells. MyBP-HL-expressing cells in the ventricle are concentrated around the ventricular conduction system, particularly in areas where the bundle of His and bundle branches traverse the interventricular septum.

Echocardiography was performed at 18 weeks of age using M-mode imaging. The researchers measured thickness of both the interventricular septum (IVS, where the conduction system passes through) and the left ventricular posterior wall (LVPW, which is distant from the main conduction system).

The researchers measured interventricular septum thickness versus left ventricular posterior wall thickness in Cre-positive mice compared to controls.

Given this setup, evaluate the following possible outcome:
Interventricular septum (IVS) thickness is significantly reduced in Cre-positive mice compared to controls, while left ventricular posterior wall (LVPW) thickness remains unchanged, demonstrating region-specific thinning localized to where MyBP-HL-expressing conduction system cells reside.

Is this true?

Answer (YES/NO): NO